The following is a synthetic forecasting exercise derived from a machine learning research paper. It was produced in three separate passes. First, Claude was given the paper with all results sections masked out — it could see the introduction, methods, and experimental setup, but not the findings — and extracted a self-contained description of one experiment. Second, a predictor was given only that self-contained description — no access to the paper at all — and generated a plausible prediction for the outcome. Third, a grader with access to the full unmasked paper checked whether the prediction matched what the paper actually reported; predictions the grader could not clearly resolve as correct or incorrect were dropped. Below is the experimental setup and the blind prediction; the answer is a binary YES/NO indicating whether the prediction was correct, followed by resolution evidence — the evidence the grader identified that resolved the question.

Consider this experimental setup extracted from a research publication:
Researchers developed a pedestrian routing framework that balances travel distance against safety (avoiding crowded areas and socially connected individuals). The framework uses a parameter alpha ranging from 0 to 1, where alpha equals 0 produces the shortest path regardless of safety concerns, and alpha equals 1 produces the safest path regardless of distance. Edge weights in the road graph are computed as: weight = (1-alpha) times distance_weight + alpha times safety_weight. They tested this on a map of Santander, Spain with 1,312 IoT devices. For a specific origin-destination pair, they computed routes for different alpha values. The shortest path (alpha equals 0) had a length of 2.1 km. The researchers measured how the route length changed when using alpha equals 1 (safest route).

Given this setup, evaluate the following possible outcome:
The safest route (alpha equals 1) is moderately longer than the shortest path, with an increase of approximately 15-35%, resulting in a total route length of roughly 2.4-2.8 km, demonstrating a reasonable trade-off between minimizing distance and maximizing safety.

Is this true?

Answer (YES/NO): YES